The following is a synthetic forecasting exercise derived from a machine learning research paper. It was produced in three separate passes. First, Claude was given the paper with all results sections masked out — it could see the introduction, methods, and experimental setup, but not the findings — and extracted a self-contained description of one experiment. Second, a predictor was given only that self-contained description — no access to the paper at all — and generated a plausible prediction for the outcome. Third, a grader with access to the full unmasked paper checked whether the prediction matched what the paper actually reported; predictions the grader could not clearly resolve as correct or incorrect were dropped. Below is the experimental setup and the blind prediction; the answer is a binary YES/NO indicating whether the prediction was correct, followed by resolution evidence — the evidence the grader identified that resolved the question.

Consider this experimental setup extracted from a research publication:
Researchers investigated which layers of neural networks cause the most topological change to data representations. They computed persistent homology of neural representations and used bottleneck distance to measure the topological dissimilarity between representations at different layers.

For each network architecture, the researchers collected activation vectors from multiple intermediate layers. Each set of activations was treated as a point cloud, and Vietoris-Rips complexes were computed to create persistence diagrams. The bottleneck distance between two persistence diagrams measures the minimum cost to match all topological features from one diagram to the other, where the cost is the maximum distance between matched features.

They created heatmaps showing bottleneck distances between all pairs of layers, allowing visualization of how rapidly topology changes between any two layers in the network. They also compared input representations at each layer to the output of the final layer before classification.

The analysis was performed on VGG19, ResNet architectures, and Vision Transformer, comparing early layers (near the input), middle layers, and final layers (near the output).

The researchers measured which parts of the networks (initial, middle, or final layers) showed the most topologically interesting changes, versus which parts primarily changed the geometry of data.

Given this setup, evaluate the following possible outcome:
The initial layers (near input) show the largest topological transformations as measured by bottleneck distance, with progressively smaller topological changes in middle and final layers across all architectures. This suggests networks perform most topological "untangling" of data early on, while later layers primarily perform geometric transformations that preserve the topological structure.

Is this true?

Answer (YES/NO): NO